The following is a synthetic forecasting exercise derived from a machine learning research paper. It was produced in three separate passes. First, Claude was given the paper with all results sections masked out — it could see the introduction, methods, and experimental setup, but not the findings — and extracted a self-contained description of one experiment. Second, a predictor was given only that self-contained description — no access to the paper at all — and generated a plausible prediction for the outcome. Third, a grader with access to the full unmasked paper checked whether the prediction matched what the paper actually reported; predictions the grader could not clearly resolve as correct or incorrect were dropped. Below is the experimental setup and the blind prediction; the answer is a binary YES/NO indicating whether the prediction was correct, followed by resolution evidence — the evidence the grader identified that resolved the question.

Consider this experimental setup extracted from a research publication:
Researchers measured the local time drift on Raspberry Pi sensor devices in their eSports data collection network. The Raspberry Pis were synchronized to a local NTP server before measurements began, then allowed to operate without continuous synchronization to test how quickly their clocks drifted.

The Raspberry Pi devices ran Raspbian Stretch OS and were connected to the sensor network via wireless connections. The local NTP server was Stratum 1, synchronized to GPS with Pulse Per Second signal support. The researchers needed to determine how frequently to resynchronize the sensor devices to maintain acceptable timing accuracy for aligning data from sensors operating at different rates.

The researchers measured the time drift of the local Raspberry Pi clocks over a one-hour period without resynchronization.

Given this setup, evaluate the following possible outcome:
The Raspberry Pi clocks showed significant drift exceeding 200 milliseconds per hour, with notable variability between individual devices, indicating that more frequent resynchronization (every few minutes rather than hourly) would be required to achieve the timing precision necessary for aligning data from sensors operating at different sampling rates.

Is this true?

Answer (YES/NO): NO